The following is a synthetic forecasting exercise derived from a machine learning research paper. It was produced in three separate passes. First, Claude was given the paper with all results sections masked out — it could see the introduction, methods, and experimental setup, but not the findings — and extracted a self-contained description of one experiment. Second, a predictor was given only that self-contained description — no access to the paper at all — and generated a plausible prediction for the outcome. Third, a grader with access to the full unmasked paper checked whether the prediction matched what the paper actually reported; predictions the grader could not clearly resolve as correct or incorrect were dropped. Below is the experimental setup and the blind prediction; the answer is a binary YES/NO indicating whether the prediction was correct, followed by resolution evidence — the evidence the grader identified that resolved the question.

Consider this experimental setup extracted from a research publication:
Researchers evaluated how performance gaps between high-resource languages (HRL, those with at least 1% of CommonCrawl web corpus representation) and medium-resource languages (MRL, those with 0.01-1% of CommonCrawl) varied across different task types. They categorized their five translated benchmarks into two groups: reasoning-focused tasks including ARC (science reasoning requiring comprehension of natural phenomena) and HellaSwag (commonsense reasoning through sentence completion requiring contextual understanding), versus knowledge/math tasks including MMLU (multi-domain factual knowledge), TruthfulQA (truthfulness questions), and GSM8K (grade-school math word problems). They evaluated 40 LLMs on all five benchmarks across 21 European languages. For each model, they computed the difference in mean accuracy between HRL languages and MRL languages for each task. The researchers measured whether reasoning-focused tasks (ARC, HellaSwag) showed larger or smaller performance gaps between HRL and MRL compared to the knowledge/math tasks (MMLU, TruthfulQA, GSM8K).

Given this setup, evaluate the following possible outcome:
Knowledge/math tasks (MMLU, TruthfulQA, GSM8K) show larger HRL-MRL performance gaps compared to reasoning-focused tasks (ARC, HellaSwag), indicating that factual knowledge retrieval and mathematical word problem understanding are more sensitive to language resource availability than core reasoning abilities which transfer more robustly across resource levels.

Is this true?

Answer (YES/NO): NO